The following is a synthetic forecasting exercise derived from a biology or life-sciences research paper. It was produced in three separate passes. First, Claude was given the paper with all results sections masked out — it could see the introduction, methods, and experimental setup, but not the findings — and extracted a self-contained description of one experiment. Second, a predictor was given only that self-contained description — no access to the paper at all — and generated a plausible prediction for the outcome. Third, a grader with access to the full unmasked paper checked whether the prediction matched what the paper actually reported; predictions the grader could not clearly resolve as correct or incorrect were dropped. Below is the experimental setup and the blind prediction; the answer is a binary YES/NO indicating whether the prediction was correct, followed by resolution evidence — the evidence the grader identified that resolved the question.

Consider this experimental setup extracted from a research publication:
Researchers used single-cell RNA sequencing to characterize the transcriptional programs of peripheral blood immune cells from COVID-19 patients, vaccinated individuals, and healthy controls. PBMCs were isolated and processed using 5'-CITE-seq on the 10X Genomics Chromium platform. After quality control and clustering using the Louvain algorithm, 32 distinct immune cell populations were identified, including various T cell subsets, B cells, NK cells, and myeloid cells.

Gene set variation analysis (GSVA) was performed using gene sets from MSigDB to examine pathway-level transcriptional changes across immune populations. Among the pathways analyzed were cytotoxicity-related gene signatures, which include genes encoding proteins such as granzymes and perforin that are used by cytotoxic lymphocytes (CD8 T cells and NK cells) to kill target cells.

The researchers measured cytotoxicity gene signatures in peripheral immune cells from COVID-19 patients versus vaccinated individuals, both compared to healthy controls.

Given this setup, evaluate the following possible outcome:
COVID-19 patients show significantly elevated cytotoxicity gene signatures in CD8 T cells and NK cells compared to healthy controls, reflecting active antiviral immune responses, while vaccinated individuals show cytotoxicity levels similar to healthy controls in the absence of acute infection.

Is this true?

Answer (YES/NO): YES